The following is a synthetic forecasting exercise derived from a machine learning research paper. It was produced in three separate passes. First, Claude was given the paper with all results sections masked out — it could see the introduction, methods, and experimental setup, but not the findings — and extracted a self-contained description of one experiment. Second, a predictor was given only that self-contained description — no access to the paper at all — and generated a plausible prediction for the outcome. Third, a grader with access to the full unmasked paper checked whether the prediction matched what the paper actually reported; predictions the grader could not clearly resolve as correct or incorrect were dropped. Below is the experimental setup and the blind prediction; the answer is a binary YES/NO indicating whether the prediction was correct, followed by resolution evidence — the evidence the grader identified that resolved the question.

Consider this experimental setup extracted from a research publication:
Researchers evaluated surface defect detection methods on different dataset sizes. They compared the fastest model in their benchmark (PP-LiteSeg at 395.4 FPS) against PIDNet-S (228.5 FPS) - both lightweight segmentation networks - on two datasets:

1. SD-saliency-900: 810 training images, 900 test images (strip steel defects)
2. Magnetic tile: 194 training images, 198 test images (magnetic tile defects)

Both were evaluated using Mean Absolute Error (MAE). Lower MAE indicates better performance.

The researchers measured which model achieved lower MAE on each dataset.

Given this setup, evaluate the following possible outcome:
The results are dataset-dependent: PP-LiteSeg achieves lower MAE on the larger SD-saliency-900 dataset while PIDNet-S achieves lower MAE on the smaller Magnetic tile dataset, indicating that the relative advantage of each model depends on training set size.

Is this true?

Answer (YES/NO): NO